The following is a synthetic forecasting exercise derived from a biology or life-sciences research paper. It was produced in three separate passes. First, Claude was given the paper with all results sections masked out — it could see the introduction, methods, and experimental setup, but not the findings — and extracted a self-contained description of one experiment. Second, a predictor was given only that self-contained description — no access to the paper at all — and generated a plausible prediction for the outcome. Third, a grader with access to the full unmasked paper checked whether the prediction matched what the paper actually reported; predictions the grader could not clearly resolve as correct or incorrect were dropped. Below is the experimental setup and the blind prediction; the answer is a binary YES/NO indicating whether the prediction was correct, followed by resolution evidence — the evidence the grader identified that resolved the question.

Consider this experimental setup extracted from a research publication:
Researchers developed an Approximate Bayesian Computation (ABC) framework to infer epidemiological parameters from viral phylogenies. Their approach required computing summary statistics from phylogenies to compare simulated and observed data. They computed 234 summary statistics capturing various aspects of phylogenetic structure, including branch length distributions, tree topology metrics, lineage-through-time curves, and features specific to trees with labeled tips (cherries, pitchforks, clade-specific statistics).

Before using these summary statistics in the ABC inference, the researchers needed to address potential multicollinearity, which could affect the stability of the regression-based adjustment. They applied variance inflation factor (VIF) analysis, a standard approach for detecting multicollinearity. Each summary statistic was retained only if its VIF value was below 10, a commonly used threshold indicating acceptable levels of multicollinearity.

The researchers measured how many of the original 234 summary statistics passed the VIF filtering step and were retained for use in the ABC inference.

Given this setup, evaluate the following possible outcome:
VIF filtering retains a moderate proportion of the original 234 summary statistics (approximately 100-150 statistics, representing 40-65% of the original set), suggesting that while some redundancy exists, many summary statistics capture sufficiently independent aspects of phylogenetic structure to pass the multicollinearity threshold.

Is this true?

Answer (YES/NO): NO